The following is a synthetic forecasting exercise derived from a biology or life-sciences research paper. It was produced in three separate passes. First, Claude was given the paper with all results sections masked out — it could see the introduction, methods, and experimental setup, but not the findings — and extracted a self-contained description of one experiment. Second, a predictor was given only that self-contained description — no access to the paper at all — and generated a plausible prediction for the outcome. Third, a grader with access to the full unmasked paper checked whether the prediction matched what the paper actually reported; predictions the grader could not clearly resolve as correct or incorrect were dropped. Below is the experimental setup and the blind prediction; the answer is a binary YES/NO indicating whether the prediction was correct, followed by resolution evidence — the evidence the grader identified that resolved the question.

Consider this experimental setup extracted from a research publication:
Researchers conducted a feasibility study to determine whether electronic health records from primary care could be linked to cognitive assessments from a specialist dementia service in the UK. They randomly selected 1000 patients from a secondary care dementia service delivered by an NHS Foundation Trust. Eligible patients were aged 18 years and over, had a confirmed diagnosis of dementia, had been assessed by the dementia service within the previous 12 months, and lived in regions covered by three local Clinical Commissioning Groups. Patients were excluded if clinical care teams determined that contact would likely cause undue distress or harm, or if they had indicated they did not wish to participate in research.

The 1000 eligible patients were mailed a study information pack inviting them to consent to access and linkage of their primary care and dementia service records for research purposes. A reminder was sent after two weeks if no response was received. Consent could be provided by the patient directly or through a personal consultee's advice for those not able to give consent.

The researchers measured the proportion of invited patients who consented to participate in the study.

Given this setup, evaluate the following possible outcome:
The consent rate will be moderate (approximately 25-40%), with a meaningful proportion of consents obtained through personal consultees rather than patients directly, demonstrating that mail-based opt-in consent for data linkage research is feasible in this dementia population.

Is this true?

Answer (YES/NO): NO